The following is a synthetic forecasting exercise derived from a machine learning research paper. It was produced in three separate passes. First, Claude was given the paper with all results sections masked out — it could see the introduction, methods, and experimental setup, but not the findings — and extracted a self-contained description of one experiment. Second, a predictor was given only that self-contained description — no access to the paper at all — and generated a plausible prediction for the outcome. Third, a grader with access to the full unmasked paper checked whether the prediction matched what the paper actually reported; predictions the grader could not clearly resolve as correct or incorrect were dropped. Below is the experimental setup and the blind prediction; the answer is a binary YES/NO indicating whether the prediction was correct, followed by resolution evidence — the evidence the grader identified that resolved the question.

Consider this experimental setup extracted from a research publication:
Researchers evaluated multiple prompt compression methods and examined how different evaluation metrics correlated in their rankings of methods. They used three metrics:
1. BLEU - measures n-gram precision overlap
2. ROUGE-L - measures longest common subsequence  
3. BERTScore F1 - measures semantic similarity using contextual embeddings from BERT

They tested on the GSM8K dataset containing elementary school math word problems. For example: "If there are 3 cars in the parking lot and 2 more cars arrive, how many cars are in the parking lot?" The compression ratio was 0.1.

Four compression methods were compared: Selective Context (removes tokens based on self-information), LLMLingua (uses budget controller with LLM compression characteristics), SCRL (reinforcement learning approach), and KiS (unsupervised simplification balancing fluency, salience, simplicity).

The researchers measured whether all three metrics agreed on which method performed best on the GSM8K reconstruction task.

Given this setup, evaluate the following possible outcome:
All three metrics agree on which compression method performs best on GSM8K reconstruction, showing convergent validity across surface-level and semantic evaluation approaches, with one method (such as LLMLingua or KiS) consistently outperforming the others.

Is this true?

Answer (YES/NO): YES